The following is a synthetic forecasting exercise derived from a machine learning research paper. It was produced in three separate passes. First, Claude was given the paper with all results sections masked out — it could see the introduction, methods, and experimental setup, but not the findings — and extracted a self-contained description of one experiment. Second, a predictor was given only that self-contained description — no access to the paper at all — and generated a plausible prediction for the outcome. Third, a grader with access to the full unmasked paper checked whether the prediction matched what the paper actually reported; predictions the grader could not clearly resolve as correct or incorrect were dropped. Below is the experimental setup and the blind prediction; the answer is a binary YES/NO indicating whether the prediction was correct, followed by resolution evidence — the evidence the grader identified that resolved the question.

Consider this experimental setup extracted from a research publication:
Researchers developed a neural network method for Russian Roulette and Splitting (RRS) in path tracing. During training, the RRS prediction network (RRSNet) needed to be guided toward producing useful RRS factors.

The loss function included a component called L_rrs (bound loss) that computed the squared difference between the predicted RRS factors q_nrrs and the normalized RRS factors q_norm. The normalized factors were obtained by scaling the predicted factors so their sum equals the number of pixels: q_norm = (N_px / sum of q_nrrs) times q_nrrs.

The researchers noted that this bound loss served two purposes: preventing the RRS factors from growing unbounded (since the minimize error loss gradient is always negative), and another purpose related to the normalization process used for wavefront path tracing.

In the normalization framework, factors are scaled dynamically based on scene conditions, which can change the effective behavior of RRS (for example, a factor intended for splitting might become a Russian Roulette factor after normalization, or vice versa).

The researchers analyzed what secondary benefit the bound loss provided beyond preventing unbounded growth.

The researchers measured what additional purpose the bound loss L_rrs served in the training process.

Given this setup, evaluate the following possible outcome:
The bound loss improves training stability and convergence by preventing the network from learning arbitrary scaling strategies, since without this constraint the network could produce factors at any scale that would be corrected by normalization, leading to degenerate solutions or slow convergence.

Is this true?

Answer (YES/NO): NO